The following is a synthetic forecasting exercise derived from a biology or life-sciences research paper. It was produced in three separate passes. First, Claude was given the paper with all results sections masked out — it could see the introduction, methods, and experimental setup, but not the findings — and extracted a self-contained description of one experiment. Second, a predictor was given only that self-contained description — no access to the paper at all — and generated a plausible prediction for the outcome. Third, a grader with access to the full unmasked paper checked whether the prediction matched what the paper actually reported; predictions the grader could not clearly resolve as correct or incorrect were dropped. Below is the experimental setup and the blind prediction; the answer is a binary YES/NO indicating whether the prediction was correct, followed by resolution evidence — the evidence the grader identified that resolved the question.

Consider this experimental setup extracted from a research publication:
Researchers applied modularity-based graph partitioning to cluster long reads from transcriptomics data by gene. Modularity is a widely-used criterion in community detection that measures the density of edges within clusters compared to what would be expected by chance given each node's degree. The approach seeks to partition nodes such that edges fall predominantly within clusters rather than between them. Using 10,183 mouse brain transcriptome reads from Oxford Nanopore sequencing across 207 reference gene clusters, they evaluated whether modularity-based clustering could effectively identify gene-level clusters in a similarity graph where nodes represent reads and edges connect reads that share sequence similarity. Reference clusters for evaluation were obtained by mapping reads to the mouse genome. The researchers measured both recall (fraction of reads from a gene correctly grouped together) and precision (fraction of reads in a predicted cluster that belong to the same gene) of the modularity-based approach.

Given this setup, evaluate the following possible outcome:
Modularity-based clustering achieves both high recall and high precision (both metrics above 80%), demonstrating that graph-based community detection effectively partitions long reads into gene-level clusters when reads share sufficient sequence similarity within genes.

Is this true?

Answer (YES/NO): NO